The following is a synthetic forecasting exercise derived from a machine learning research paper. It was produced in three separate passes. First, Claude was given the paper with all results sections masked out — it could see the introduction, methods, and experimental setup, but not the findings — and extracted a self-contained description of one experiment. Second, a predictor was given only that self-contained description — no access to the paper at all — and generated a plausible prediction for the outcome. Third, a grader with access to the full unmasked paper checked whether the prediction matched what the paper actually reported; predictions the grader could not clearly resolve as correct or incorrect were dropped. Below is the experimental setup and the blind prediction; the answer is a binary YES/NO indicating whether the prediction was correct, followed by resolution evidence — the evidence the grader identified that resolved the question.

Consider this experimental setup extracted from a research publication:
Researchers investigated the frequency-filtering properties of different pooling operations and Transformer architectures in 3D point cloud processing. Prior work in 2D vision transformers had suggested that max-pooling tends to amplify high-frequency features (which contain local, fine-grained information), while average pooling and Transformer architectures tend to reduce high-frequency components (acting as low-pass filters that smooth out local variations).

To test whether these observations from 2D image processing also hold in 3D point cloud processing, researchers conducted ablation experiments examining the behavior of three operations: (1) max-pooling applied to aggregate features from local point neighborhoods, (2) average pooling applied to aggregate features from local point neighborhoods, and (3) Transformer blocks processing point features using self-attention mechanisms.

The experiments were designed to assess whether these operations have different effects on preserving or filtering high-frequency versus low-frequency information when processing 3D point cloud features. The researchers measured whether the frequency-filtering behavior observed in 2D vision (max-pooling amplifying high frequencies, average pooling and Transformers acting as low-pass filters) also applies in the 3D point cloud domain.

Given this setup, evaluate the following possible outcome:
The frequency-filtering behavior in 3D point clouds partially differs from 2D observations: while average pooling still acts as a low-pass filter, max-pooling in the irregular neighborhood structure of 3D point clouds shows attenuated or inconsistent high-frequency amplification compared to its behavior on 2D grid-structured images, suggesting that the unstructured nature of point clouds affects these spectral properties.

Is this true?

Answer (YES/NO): NO